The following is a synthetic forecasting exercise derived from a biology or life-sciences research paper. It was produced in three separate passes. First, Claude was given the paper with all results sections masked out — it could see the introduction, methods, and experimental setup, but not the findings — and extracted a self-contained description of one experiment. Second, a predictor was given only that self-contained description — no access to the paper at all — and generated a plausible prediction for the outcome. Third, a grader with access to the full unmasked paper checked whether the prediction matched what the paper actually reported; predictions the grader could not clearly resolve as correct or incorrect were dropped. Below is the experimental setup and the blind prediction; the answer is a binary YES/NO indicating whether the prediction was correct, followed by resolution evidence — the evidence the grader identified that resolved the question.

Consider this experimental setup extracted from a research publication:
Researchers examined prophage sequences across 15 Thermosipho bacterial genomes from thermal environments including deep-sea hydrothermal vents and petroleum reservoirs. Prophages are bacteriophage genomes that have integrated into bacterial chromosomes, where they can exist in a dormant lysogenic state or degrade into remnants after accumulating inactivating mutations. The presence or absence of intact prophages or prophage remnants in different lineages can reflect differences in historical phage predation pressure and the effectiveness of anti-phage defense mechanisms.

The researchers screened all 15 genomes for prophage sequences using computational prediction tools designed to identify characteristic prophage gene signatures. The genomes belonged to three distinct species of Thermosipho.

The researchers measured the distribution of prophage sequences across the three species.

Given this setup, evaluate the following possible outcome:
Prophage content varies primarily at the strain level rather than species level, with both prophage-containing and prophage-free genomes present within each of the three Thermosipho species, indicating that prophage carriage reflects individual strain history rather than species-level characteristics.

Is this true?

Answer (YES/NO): NO